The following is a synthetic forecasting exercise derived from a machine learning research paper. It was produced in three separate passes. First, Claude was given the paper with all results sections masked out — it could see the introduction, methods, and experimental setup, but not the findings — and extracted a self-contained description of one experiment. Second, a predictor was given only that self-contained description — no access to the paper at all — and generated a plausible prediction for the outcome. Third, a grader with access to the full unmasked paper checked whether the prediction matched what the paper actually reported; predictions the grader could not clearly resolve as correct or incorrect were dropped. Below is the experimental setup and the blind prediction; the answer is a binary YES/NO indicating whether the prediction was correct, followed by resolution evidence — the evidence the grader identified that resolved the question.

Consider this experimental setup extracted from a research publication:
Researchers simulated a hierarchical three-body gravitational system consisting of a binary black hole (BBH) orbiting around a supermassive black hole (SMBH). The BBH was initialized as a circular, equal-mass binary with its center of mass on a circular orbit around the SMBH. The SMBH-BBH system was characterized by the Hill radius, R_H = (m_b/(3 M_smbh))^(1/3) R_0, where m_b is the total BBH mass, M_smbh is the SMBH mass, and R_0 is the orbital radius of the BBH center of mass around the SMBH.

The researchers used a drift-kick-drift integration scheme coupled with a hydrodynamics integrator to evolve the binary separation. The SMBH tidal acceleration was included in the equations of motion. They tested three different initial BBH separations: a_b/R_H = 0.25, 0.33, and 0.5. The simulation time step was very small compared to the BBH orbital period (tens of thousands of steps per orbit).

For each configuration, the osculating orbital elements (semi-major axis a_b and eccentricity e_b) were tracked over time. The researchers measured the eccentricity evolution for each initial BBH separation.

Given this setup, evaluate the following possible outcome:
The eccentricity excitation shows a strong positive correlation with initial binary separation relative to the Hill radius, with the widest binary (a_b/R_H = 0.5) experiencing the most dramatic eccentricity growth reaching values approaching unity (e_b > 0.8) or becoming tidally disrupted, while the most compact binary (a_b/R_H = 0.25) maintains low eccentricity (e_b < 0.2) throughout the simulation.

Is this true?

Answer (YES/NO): YES